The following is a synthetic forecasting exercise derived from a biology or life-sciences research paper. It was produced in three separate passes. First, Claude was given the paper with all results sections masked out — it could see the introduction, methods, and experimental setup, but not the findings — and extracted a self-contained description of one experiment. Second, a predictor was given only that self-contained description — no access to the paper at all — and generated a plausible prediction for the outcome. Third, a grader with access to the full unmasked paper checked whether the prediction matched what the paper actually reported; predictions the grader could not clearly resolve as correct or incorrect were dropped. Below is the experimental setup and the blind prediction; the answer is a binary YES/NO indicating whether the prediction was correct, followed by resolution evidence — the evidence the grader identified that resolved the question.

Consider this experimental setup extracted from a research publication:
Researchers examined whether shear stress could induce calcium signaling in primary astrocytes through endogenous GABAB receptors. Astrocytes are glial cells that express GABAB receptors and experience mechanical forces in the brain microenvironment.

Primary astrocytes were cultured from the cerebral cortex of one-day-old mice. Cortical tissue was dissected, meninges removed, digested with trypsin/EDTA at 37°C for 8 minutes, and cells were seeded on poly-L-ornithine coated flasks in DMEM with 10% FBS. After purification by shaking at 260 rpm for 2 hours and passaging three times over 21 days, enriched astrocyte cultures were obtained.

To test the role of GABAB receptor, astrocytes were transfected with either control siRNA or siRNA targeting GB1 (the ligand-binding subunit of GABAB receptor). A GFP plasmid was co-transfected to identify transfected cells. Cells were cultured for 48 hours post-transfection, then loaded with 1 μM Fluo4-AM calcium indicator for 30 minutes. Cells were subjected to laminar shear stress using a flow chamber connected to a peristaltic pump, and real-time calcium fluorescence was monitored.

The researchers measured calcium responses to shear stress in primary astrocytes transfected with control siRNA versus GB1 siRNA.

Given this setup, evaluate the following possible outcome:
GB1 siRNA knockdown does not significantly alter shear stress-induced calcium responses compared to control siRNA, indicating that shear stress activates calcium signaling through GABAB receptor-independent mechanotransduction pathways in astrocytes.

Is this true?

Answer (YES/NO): NO